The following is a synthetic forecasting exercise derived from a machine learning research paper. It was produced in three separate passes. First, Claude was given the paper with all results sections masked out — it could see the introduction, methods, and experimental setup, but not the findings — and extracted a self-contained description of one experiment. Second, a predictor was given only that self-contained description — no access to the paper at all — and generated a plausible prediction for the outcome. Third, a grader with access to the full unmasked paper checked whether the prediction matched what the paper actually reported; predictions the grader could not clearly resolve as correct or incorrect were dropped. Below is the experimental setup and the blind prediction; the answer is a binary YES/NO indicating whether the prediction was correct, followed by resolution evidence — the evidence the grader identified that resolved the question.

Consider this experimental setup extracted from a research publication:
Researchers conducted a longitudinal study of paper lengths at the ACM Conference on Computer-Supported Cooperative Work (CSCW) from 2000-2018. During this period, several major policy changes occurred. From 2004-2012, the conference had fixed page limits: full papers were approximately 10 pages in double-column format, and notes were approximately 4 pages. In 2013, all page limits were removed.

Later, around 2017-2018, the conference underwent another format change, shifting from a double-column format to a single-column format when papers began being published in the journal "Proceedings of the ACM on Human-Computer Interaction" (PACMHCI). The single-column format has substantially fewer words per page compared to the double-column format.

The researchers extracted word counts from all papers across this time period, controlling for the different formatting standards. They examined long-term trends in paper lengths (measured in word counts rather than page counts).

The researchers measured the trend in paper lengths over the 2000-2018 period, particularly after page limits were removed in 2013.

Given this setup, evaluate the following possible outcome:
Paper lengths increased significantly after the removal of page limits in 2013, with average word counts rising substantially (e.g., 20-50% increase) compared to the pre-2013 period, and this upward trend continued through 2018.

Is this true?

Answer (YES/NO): YES